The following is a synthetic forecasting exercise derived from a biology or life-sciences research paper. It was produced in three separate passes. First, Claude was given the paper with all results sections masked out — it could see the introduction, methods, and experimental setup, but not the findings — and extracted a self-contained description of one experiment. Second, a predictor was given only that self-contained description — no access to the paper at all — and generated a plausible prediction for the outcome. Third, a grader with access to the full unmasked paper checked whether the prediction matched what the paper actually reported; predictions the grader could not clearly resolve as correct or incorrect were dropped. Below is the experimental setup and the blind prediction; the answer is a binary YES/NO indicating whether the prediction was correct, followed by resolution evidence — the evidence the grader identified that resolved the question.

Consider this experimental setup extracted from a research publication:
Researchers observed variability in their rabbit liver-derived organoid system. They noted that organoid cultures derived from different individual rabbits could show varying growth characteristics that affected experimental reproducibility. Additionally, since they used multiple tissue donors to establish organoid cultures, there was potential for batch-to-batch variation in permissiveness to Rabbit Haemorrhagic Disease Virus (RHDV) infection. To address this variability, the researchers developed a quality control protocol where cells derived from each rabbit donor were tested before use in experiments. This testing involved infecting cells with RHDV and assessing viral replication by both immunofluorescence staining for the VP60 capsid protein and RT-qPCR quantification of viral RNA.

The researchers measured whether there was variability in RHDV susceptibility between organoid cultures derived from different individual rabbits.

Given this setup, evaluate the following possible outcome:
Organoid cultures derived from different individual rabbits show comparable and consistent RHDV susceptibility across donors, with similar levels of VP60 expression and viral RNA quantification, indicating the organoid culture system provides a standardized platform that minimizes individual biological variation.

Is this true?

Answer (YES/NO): NO